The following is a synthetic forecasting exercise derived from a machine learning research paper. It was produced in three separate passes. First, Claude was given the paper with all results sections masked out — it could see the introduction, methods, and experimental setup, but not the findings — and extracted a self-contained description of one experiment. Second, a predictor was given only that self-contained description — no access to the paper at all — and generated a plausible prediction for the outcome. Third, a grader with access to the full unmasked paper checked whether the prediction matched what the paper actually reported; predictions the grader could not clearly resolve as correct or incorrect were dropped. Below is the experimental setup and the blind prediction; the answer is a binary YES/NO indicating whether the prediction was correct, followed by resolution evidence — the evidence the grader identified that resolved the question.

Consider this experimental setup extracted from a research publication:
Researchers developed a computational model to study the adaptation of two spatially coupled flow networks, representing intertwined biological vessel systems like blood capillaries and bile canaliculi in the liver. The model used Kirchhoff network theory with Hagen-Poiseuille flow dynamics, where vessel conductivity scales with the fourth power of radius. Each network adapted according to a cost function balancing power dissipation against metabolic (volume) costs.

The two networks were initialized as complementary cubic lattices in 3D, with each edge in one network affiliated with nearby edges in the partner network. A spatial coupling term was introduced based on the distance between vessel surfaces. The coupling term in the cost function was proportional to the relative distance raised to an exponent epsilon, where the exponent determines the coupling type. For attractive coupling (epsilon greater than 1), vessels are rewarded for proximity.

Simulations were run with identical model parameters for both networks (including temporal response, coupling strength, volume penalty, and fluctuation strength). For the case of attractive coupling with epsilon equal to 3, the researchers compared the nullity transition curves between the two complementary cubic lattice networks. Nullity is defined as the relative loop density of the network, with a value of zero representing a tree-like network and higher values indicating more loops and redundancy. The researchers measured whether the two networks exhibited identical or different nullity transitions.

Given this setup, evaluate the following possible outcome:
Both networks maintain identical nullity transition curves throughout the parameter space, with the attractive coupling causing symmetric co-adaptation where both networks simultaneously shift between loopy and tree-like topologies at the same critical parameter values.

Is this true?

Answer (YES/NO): NO